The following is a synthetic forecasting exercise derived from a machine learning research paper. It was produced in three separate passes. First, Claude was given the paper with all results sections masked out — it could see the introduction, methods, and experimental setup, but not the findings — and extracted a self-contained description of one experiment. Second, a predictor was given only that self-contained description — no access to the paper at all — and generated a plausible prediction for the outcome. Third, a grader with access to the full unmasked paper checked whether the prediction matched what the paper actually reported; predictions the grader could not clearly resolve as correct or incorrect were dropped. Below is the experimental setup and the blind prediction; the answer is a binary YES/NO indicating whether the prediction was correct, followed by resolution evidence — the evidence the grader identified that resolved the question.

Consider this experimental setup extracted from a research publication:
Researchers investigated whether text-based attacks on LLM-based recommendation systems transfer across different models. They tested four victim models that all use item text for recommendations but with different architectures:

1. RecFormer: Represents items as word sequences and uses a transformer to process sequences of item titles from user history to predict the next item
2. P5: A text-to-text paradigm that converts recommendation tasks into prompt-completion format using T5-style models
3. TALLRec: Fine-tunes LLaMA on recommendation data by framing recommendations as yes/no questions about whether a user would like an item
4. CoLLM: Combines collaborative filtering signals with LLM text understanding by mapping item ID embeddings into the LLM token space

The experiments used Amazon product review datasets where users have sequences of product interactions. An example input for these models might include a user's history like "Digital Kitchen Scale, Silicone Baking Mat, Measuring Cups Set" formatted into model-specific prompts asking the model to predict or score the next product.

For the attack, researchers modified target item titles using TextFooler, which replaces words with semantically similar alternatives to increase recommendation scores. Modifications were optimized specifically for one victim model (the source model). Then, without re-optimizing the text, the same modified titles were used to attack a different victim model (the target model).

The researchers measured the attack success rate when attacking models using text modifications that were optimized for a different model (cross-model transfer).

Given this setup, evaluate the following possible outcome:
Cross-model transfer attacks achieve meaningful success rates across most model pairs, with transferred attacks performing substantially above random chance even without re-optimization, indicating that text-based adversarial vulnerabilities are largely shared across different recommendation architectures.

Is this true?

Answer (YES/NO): NO